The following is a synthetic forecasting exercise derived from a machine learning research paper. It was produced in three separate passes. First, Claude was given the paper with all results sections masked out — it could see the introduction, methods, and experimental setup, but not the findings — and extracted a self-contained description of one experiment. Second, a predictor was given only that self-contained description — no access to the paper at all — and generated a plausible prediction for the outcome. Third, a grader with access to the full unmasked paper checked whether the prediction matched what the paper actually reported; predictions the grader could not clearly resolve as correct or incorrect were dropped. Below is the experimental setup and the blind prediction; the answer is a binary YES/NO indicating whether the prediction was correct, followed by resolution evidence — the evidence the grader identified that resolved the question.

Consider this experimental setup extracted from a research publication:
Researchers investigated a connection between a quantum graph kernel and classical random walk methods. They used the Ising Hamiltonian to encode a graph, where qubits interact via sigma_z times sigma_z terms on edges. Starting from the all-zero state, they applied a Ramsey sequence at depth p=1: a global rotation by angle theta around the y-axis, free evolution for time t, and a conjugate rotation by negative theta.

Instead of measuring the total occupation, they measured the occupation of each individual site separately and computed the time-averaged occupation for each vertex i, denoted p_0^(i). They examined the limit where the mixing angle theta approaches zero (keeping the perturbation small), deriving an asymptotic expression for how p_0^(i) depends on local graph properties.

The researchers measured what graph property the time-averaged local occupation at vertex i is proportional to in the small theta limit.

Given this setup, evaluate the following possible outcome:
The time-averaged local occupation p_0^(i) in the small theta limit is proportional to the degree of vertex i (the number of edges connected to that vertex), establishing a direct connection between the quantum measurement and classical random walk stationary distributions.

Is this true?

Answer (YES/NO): YES